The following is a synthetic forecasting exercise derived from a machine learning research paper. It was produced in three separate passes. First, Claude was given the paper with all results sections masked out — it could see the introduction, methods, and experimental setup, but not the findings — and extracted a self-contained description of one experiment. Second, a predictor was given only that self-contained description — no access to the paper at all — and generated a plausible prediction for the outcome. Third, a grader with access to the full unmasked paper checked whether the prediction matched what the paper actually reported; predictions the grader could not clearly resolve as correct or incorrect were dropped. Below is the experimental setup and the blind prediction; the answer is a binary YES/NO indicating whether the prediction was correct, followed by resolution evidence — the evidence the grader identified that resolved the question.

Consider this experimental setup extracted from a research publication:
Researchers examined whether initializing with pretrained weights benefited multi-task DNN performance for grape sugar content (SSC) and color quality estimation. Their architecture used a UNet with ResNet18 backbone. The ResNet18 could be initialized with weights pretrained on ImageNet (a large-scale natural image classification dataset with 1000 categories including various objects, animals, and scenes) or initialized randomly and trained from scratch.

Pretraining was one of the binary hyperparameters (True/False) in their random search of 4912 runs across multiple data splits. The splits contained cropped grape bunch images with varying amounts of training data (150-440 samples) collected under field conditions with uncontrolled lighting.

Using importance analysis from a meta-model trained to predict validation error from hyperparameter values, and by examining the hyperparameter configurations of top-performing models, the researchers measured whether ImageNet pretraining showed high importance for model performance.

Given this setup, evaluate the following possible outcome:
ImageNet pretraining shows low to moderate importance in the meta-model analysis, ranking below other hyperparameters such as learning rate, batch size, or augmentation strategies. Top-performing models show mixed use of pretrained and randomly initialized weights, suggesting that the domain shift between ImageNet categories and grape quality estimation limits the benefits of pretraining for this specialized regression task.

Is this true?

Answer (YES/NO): YES